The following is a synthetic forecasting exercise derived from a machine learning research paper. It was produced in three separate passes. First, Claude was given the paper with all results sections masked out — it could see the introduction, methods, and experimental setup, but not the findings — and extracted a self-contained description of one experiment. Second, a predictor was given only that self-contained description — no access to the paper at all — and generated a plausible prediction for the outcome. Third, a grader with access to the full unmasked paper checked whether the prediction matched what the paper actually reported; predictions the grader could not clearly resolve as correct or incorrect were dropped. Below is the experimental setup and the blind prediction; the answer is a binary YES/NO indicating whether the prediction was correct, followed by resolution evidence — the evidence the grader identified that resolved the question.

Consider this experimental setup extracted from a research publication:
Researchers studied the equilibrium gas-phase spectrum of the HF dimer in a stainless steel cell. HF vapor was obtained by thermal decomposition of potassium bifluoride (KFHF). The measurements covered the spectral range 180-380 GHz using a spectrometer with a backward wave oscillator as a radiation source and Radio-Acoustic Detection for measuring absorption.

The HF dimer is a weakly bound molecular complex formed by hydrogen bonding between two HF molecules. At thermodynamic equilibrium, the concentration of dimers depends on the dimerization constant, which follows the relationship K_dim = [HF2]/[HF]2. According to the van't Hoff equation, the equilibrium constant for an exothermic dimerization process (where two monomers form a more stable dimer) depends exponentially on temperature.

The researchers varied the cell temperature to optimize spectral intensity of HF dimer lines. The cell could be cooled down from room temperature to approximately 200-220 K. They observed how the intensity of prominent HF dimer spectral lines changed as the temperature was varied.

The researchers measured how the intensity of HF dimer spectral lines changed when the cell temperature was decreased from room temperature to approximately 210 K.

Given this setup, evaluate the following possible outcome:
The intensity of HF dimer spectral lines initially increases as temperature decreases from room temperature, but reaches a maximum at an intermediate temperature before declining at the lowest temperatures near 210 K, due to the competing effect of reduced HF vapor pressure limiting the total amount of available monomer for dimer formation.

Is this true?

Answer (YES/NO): NO